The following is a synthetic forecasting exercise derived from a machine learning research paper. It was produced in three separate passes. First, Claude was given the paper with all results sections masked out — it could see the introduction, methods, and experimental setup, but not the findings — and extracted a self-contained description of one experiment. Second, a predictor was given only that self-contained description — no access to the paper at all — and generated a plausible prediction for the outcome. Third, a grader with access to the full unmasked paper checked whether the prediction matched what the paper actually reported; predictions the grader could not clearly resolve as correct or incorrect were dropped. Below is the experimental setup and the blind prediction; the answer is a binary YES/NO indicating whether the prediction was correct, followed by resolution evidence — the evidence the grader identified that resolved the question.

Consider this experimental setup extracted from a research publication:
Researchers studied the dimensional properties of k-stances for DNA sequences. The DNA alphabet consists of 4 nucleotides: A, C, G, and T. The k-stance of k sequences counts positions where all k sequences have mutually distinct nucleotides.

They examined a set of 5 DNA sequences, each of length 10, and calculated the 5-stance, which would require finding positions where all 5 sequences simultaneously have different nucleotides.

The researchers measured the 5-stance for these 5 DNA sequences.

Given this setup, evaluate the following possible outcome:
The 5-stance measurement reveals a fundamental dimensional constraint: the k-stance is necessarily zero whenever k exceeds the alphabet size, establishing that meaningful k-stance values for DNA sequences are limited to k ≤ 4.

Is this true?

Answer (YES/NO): YES